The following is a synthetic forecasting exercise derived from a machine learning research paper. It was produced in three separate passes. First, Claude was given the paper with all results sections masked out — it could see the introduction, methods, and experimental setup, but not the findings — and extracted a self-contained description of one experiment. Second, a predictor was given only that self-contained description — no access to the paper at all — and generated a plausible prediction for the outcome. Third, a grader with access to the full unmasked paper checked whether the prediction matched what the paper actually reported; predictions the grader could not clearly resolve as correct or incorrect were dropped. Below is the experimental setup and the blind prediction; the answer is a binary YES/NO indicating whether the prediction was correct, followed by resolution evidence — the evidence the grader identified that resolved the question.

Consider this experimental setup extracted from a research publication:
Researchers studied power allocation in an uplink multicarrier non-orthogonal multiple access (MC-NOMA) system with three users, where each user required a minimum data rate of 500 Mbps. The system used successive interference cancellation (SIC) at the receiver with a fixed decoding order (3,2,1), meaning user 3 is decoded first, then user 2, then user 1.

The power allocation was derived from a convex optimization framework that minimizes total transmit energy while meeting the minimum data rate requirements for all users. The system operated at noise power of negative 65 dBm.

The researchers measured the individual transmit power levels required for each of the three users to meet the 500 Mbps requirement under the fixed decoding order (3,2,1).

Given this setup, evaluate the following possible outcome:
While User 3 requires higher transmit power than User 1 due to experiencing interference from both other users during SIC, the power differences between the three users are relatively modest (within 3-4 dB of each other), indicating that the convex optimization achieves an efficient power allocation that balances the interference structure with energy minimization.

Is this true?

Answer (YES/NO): NO